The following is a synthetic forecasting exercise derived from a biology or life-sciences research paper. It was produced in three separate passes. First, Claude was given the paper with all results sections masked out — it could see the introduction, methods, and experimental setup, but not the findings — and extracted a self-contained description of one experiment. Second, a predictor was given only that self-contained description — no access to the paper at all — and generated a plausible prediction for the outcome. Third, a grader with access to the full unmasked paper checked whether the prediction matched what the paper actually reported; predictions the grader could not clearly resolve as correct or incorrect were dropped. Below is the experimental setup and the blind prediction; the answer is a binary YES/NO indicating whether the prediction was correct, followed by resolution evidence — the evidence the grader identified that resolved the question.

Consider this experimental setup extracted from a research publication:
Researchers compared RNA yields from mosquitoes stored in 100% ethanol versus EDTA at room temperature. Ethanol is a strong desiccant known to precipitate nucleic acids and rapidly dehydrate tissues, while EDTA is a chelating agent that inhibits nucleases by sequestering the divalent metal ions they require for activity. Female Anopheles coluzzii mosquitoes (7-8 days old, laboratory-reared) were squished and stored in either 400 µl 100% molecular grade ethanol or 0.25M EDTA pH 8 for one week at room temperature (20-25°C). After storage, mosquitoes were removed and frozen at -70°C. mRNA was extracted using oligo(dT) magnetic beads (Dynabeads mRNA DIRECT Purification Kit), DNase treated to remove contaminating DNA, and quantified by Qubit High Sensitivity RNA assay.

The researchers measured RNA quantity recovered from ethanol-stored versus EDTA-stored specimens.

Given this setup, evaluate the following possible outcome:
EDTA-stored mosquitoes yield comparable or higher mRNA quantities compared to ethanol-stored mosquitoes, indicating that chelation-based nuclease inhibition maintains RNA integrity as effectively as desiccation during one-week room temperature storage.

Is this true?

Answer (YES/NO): NO